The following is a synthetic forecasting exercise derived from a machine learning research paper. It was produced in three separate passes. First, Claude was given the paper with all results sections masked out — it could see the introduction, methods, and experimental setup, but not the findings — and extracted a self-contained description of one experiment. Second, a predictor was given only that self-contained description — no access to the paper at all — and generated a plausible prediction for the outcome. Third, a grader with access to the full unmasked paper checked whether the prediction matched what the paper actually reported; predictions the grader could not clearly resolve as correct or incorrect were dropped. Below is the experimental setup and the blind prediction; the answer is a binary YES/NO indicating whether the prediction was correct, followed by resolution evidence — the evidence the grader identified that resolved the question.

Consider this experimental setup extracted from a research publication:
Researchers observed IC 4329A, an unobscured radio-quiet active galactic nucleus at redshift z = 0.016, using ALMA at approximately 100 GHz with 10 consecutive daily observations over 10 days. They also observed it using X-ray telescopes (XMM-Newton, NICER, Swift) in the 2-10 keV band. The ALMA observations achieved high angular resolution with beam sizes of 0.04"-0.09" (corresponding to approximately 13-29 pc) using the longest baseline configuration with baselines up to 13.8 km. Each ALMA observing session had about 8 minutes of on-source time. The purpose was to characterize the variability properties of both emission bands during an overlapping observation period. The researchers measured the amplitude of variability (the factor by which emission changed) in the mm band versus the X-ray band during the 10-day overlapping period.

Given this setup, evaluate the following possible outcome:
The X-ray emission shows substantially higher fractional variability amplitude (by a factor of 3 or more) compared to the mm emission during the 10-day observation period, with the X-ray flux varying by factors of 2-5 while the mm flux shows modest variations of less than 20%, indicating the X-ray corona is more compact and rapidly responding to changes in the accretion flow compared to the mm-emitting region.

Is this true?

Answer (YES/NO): NO